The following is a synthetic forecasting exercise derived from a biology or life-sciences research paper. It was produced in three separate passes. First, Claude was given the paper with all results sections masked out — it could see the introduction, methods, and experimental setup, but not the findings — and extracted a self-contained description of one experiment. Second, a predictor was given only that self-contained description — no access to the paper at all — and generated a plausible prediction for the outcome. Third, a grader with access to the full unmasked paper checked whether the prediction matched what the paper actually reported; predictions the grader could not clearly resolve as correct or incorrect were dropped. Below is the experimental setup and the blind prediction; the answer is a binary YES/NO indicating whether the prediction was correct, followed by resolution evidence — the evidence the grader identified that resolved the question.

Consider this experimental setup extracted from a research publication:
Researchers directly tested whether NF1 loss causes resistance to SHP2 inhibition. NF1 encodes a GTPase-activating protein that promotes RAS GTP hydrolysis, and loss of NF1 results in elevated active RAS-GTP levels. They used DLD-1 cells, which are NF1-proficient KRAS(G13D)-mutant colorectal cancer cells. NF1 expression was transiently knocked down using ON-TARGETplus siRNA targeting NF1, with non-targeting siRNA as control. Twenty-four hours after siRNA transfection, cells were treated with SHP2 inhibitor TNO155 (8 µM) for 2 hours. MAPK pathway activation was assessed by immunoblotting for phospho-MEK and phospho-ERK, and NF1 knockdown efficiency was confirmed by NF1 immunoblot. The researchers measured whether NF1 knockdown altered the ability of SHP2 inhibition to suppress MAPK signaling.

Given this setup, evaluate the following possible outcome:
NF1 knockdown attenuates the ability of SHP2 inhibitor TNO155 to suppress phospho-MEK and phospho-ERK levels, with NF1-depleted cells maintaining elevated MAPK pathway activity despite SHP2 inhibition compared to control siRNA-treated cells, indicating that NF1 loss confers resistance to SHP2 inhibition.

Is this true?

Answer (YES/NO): YES